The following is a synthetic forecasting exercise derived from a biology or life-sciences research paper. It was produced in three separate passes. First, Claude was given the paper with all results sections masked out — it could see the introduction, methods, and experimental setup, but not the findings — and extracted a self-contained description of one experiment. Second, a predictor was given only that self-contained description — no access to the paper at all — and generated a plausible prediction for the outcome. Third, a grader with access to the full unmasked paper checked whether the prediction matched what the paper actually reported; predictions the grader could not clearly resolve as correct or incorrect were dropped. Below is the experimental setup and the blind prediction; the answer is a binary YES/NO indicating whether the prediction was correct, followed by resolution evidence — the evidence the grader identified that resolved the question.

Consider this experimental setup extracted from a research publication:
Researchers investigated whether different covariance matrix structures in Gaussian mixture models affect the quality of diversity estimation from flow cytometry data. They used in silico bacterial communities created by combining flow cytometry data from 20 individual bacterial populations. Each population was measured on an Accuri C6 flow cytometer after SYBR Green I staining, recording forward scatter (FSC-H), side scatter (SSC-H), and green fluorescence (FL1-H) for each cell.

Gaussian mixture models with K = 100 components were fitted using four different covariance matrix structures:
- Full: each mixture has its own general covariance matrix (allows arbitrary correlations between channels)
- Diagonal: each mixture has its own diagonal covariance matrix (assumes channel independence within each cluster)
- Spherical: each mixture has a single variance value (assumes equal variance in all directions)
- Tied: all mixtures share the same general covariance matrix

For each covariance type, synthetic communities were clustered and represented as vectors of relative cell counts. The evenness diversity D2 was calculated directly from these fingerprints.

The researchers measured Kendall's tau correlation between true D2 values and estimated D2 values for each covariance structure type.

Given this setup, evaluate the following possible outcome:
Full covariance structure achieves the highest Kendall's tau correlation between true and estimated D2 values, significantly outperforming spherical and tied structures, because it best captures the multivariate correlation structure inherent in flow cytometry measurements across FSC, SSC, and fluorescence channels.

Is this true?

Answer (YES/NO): NO